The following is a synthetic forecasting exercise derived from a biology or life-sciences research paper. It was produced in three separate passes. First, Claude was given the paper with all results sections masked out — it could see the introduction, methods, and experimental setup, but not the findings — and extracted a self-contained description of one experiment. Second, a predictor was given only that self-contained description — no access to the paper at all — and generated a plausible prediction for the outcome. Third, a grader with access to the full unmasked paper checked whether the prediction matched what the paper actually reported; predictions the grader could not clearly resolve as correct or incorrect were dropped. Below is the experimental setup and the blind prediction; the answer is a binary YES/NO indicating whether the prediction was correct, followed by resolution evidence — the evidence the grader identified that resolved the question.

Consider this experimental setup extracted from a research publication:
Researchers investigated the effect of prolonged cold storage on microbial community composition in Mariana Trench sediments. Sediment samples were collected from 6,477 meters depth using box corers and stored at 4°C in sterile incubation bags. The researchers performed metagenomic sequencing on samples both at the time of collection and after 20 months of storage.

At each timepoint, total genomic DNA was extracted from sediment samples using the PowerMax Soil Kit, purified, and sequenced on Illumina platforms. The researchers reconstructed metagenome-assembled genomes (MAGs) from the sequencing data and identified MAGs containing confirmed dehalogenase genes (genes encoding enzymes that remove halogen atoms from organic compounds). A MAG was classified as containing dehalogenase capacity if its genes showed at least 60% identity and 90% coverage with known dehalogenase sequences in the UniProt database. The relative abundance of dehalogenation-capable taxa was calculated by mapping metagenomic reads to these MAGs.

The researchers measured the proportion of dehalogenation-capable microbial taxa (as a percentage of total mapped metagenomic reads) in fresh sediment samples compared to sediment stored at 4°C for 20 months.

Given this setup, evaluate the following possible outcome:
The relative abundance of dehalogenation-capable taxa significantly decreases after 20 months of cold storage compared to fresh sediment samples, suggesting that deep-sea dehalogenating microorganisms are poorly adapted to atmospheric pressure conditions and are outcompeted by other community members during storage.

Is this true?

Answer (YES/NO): NO